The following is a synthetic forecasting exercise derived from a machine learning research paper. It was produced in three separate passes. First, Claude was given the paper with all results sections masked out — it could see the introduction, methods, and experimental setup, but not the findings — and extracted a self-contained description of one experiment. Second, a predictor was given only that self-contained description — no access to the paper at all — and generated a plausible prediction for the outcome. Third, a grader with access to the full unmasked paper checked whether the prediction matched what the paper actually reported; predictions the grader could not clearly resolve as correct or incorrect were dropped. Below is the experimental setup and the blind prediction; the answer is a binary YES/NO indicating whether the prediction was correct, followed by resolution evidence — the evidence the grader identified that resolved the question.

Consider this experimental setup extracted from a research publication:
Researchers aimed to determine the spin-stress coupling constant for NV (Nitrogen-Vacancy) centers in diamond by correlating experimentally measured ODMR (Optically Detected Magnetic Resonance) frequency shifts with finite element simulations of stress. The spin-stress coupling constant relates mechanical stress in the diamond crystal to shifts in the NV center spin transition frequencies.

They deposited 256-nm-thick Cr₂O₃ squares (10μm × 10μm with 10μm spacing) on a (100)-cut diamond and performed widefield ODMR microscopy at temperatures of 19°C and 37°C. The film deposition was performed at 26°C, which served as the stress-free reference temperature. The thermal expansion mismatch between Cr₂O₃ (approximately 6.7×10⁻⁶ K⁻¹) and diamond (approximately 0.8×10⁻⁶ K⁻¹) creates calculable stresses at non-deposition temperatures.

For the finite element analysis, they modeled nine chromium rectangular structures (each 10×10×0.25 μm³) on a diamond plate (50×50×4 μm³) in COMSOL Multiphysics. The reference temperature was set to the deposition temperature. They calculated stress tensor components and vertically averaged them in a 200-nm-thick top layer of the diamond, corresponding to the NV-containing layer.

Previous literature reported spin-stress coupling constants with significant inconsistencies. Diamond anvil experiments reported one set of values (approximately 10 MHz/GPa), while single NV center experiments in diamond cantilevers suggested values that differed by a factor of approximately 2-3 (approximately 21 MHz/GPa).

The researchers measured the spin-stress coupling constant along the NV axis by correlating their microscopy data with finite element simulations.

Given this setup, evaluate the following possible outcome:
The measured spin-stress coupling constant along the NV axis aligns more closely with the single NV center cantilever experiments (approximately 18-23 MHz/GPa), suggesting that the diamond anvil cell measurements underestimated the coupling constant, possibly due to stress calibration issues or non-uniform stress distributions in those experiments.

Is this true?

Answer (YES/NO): YES